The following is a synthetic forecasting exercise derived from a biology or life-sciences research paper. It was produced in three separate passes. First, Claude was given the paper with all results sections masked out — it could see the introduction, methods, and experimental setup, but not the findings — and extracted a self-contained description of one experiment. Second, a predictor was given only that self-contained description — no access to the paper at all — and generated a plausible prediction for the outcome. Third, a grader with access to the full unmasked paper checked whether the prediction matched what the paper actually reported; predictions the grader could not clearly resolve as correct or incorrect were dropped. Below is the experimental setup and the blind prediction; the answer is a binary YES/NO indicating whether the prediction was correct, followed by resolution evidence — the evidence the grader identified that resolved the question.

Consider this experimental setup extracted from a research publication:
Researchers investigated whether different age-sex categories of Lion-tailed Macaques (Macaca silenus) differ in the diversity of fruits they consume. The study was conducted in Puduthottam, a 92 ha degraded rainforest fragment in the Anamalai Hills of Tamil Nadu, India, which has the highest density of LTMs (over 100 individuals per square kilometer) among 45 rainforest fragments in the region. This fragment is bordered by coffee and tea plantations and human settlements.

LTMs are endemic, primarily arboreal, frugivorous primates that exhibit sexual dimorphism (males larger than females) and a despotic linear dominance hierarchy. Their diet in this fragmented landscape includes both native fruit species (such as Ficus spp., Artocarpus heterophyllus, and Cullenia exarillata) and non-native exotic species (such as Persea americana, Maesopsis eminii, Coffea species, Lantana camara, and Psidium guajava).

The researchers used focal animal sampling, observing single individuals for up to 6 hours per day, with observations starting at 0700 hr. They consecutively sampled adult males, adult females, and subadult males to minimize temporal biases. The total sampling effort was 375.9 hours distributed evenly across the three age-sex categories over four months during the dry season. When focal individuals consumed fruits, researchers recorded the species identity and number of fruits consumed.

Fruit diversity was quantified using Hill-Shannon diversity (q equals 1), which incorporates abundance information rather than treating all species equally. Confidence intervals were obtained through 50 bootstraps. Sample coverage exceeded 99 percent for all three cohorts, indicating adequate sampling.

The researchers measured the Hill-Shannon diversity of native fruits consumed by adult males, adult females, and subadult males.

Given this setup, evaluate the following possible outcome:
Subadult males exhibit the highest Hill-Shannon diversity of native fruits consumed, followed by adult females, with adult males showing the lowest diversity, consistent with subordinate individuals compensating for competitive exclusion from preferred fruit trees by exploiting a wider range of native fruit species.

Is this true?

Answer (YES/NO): YES